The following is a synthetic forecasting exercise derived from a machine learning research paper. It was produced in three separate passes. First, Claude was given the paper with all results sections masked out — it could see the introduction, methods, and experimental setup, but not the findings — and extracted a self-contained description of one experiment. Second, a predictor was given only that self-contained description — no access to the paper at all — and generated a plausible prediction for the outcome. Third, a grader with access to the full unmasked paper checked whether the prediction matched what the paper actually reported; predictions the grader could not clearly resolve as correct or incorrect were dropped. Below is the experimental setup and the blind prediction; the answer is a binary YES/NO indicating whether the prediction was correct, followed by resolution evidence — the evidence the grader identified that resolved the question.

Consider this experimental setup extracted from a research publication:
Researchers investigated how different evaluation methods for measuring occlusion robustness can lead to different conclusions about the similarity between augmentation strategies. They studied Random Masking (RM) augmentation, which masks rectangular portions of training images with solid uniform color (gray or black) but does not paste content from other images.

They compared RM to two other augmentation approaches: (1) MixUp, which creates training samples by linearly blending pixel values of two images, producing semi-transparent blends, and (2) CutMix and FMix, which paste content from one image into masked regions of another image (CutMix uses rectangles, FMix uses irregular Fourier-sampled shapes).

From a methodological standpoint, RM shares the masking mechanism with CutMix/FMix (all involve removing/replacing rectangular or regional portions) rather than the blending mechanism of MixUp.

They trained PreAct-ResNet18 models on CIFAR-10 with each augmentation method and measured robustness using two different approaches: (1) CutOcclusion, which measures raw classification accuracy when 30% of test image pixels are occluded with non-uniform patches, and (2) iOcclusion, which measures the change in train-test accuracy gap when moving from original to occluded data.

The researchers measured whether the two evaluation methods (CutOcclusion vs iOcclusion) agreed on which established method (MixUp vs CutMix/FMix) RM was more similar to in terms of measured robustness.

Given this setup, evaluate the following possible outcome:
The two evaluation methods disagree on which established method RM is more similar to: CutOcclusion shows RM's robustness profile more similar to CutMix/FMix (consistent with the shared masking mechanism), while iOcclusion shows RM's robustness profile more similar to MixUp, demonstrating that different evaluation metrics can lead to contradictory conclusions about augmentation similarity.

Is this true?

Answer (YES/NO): NO